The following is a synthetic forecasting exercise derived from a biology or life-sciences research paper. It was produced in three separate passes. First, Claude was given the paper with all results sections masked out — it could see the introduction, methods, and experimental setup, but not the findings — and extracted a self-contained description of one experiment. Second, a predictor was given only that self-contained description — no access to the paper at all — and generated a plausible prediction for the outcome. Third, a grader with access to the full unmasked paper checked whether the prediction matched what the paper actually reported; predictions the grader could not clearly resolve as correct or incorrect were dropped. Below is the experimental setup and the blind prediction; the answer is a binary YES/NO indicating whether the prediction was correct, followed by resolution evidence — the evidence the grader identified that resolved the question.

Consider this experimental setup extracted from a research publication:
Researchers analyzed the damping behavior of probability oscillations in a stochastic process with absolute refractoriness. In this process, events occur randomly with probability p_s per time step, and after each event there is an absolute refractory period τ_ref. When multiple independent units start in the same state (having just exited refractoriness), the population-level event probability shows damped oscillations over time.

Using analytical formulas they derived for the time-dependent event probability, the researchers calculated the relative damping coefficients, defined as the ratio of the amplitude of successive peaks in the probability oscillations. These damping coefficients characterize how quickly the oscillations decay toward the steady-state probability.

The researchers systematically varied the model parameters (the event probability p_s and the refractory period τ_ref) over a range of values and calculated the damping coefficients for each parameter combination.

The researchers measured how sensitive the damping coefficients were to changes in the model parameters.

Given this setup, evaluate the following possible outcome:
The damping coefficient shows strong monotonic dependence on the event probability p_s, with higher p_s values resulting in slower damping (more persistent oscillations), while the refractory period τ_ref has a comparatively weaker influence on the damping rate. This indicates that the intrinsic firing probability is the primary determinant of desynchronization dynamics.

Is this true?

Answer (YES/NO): NO